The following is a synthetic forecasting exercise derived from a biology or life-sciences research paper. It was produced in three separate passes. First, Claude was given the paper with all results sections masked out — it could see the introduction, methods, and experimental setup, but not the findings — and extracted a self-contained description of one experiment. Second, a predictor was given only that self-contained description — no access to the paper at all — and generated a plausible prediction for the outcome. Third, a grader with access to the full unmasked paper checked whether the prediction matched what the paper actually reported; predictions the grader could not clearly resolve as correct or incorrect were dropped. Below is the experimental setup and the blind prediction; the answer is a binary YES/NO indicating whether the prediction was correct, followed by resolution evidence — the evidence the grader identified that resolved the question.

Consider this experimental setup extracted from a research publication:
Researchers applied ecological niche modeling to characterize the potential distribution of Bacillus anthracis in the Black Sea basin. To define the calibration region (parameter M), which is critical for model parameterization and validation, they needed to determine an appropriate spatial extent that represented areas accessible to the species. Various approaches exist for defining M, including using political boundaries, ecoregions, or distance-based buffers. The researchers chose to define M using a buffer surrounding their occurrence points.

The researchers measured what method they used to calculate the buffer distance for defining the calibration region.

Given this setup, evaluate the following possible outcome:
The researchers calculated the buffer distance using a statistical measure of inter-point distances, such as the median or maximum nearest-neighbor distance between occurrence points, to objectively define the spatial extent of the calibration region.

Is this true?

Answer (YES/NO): NO